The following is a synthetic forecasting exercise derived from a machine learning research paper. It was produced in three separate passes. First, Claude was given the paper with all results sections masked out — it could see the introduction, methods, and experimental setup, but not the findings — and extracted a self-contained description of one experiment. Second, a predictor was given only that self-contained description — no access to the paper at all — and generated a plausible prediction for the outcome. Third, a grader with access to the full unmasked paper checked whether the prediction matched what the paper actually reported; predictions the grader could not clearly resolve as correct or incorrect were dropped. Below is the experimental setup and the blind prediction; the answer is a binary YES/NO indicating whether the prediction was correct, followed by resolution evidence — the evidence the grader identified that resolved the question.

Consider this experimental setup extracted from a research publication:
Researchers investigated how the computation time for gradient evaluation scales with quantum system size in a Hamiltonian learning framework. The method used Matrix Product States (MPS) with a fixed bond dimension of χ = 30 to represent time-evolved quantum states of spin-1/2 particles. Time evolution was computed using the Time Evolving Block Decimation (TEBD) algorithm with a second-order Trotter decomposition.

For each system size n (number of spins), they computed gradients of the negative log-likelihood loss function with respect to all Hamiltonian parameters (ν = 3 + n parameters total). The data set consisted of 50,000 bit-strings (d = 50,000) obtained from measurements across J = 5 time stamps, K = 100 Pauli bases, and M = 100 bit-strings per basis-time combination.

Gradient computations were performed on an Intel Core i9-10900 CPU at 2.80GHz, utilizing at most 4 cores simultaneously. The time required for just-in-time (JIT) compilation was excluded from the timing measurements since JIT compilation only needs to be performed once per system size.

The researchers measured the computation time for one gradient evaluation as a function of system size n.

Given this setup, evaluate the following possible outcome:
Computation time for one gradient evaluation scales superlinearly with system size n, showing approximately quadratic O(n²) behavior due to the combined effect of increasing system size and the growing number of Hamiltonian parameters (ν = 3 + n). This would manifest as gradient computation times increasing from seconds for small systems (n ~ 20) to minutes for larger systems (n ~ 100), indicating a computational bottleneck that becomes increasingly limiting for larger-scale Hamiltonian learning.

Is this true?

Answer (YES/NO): NO